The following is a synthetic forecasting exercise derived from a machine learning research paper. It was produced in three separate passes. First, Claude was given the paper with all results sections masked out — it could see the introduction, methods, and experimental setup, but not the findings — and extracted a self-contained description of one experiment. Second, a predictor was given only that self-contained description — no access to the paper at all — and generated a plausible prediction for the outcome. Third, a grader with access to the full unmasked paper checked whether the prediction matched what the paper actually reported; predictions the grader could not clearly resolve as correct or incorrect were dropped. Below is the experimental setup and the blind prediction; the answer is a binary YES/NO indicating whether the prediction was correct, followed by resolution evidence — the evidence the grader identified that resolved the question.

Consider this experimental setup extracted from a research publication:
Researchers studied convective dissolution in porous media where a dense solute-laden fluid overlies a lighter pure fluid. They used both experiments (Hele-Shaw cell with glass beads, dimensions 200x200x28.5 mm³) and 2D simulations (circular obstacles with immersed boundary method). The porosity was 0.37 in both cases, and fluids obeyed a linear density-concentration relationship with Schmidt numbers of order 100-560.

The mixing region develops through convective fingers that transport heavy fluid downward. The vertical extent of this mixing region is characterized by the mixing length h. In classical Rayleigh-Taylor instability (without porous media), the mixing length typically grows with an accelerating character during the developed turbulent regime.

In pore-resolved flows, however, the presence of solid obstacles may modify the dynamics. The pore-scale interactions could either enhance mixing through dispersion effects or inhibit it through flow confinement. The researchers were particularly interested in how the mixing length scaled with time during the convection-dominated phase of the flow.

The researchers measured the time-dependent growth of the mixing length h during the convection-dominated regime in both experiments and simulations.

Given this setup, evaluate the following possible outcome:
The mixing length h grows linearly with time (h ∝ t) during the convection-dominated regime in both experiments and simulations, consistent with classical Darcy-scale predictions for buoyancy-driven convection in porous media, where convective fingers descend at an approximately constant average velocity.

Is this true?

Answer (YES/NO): YES